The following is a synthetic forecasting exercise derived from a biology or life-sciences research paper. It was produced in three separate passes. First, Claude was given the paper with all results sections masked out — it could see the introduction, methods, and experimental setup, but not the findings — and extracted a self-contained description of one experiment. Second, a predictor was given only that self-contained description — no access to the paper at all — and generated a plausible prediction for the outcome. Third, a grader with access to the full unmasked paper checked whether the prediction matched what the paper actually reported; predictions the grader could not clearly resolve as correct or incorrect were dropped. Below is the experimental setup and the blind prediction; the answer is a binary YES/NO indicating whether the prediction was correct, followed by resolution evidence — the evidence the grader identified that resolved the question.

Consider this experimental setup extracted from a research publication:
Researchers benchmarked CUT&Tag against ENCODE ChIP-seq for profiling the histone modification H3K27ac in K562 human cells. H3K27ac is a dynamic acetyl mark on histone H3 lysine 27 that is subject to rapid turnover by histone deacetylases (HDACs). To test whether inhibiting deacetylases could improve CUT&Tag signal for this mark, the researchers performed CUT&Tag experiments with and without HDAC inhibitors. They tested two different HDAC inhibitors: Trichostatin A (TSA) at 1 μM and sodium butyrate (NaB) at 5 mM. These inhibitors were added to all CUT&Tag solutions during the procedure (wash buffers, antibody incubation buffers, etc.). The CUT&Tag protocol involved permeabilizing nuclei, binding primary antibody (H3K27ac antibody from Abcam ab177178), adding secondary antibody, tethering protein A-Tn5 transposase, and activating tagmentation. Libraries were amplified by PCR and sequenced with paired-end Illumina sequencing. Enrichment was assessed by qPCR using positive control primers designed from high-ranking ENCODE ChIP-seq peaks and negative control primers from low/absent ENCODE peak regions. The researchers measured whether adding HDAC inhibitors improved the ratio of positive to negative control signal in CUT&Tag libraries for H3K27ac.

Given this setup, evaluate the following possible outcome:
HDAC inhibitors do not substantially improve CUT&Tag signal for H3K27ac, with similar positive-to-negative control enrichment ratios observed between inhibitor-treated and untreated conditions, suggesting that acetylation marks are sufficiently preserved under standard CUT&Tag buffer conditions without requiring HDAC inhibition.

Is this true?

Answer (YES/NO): YES